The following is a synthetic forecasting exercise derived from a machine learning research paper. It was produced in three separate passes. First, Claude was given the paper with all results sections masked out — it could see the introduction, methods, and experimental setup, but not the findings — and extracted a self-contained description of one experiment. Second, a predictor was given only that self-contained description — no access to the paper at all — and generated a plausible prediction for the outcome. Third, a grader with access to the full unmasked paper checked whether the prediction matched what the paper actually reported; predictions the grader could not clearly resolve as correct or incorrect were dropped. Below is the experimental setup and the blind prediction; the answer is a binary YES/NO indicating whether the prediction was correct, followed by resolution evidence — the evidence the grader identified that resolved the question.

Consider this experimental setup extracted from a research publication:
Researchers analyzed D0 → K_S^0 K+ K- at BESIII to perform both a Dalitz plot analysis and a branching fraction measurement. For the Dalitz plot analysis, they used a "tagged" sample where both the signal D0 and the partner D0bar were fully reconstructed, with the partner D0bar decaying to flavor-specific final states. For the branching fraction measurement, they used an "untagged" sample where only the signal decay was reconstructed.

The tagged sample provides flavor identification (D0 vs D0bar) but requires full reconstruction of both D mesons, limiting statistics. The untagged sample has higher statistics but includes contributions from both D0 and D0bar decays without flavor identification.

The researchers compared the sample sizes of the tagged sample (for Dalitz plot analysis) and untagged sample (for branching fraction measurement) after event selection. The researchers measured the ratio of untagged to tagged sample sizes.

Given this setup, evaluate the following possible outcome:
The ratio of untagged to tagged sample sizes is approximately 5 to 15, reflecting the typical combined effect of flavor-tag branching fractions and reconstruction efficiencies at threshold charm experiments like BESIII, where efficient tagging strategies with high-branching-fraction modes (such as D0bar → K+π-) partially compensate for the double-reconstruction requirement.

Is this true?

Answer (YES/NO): YES